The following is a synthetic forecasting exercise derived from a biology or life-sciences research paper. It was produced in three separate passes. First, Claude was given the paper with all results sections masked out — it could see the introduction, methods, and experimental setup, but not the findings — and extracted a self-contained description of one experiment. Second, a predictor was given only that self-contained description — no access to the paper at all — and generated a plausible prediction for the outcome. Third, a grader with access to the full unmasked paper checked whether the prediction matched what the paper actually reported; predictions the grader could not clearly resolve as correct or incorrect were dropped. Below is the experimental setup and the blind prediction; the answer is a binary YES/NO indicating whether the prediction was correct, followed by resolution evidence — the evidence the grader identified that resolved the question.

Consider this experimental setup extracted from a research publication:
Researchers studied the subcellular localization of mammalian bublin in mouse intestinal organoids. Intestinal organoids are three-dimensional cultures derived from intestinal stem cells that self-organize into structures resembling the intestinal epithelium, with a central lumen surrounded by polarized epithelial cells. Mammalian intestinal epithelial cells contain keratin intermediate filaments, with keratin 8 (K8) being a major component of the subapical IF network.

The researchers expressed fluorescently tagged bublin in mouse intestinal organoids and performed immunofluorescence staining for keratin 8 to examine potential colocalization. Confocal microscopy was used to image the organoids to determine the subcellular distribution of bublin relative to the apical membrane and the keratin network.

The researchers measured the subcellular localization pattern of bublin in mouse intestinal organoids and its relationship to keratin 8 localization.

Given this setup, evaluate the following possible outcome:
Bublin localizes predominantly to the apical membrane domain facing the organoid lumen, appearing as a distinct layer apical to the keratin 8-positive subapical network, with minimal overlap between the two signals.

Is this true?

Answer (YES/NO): NO